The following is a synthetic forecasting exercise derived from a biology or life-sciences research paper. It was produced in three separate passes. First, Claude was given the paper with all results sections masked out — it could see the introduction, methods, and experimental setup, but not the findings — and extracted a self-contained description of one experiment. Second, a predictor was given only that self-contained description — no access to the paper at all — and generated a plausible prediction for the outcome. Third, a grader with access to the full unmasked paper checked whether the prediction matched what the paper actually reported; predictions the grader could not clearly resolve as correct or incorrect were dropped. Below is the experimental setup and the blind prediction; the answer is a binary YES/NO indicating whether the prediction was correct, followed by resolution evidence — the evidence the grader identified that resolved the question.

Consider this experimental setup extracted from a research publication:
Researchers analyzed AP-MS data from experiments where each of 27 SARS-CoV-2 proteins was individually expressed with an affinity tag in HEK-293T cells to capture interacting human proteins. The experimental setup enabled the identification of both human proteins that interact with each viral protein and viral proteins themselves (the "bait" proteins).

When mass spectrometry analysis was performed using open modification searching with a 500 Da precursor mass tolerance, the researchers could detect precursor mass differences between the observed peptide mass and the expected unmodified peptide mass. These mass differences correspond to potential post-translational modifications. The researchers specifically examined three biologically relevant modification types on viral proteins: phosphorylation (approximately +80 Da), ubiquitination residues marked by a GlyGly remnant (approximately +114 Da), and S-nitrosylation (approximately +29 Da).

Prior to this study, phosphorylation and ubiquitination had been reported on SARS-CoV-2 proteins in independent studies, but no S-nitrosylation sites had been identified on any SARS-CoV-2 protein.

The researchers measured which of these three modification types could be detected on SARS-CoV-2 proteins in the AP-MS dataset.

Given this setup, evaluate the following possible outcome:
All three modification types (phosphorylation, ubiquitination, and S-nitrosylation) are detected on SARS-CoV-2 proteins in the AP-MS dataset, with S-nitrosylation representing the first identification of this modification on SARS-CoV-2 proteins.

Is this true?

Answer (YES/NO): YES